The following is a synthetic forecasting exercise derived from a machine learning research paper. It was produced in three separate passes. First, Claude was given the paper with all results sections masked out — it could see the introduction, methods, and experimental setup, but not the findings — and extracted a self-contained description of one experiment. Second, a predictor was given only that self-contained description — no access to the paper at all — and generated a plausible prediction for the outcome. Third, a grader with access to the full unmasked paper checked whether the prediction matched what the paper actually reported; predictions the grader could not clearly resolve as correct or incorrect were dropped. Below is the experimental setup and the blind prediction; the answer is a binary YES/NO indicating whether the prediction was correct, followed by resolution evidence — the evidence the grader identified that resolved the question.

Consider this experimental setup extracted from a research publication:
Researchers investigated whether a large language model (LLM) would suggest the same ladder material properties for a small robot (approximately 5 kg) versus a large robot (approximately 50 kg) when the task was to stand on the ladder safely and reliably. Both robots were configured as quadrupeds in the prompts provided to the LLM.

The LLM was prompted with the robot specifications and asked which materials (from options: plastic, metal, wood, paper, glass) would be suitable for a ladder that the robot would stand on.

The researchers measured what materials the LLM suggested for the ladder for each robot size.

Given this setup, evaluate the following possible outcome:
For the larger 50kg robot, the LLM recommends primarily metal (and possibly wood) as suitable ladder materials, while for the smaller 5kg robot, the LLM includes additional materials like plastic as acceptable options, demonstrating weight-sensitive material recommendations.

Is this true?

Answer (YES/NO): NO